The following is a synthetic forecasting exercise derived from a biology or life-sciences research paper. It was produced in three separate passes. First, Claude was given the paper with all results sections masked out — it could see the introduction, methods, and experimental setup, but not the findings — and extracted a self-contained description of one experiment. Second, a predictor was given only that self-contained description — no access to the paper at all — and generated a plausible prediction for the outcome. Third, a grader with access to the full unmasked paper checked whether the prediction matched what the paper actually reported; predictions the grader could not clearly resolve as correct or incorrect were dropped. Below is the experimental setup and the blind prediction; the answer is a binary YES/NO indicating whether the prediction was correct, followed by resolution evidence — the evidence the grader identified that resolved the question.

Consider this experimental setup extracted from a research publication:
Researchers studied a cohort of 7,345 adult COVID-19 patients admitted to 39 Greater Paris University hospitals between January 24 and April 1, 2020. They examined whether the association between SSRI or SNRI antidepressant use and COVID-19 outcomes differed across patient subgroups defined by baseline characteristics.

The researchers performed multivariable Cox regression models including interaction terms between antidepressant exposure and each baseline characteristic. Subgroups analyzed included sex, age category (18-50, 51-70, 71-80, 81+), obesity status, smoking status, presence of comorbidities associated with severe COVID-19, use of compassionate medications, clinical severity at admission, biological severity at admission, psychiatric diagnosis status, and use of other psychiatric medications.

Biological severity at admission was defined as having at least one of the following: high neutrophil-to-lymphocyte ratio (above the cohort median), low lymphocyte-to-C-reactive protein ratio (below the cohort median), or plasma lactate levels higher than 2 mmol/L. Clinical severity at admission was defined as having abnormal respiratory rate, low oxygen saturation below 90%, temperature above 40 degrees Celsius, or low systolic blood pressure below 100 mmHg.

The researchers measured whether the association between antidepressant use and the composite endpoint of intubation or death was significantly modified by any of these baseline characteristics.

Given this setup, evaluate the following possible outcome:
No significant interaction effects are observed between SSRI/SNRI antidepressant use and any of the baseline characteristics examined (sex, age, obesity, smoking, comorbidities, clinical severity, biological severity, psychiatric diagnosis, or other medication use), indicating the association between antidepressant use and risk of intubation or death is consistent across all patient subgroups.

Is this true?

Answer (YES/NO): NO